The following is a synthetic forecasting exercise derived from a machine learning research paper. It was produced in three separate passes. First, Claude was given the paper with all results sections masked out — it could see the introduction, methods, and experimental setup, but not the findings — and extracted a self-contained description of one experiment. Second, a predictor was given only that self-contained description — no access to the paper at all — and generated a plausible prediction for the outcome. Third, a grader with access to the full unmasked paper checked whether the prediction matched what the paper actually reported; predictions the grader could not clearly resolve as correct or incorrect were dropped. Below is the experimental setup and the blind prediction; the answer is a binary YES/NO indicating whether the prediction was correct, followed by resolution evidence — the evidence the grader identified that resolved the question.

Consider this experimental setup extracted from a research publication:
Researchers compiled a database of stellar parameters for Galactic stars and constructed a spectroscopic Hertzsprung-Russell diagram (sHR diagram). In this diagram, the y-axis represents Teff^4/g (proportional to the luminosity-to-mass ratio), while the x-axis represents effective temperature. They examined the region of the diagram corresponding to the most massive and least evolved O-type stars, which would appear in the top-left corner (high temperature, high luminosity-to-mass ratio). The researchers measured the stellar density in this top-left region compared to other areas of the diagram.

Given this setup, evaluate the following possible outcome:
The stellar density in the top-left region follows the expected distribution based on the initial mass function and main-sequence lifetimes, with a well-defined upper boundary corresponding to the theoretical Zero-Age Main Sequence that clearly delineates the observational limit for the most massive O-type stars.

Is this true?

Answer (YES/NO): NO